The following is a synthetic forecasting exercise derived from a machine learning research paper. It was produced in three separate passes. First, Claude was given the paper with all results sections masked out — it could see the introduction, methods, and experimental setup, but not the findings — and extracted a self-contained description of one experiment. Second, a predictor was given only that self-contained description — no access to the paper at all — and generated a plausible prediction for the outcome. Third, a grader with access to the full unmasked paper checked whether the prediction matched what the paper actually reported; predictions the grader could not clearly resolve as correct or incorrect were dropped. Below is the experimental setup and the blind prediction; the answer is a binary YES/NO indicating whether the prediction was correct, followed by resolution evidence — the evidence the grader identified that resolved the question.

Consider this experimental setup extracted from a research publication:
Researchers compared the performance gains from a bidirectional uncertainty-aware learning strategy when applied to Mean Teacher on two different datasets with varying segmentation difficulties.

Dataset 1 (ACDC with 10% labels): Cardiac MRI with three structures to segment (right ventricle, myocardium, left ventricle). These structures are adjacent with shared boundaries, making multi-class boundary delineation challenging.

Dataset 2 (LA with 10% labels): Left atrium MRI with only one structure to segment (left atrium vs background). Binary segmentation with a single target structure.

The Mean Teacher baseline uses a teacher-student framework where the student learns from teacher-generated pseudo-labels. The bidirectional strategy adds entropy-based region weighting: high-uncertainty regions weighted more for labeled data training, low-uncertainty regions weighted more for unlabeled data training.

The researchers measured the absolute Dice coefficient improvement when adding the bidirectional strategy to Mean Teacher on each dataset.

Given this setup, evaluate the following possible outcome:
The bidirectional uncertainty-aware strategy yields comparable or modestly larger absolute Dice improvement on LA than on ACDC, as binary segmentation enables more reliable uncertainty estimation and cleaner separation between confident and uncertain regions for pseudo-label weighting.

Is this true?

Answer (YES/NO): NO